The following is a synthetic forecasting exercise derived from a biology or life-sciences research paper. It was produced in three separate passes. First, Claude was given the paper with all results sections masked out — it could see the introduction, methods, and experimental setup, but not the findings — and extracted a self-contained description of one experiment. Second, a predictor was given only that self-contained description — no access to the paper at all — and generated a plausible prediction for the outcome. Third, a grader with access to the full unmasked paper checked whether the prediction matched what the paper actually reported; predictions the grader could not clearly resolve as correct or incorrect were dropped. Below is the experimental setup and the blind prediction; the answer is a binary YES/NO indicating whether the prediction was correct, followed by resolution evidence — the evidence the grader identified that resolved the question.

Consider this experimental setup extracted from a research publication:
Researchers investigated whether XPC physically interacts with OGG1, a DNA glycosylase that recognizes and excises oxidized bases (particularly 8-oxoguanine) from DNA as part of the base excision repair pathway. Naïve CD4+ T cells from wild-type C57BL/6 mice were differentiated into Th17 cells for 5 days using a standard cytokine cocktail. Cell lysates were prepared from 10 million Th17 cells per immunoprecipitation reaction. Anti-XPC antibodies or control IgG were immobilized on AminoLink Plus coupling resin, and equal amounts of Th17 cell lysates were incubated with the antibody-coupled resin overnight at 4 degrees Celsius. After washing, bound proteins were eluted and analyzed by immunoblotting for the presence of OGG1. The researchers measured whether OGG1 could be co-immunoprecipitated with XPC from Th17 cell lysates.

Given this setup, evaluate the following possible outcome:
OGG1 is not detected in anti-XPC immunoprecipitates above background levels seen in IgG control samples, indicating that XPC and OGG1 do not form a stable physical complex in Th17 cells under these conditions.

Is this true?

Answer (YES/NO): NO